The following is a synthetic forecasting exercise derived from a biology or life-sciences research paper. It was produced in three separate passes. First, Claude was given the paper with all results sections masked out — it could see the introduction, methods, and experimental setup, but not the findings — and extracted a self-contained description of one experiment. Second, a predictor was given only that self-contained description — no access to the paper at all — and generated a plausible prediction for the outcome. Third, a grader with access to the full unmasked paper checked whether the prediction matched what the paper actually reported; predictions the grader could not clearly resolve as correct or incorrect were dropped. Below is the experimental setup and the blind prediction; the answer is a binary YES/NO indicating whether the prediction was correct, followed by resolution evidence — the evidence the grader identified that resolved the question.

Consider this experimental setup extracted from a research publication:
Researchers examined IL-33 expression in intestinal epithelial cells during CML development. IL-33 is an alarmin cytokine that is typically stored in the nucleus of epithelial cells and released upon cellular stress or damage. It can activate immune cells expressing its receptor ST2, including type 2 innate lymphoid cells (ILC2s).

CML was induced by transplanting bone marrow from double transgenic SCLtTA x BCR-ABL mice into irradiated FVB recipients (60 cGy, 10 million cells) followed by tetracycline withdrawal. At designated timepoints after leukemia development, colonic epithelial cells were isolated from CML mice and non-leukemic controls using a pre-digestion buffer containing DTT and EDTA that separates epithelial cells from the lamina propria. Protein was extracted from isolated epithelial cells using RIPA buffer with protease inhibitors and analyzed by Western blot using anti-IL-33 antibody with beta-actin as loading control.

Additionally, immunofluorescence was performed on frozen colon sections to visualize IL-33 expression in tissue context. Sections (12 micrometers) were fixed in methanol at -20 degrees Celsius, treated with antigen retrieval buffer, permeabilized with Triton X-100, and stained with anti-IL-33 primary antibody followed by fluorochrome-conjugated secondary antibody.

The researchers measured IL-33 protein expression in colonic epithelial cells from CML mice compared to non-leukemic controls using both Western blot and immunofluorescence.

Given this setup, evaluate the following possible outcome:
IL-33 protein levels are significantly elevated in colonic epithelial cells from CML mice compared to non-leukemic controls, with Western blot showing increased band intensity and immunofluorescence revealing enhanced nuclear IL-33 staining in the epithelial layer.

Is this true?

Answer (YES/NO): YES